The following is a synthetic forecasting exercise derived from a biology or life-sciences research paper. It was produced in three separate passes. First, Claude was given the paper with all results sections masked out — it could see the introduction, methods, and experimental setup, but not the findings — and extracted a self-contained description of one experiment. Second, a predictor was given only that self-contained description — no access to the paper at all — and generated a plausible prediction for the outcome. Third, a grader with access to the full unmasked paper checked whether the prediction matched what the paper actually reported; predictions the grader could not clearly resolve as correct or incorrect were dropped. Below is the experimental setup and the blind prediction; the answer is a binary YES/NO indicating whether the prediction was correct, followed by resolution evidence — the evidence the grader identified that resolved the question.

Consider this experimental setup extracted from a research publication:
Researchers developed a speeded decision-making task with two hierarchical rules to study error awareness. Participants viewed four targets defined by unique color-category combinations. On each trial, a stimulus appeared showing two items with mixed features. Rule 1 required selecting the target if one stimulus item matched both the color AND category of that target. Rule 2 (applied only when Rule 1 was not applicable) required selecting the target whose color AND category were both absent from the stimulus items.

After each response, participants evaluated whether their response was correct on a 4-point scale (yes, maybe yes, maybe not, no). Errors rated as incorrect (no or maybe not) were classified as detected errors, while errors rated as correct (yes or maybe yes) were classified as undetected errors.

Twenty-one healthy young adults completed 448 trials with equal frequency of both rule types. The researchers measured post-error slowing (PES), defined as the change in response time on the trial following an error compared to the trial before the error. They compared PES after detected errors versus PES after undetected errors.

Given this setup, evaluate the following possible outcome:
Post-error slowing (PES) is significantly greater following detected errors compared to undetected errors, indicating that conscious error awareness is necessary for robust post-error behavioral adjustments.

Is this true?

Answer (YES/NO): NO